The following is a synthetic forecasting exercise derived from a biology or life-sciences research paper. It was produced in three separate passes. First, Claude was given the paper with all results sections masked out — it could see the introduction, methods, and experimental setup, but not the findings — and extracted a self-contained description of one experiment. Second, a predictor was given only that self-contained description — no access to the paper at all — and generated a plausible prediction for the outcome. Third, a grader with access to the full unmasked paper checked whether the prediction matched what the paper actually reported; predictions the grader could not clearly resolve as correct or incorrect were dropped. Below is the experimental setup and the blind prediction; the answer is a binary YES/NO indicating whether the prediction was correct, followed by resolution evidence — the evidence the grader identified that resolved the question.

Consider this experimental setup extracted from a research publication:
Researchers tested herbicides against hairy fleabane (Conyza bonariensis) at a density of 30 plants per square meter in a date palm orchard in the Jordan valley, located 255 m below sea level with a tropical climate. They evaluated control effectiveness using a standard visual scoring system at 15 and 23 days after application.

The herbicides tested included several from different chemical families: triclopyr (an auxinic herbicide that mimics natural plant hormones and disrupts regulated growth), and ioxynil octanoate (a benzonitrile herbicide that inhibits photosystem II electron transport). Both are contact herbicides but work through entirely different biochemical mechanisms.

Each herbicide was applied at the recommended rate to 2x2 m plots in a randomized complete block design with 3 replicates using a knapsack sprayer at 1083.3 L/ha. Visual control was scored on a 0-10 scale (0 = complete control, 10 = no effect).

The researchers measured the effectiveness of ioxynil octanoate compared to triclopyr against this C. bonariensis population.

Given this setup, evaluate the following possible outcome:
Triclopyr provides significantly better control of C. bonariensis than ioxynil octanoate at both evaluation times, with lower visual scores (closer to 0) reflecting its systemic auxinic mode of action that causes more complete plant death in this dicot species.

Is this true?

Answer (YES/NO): YES